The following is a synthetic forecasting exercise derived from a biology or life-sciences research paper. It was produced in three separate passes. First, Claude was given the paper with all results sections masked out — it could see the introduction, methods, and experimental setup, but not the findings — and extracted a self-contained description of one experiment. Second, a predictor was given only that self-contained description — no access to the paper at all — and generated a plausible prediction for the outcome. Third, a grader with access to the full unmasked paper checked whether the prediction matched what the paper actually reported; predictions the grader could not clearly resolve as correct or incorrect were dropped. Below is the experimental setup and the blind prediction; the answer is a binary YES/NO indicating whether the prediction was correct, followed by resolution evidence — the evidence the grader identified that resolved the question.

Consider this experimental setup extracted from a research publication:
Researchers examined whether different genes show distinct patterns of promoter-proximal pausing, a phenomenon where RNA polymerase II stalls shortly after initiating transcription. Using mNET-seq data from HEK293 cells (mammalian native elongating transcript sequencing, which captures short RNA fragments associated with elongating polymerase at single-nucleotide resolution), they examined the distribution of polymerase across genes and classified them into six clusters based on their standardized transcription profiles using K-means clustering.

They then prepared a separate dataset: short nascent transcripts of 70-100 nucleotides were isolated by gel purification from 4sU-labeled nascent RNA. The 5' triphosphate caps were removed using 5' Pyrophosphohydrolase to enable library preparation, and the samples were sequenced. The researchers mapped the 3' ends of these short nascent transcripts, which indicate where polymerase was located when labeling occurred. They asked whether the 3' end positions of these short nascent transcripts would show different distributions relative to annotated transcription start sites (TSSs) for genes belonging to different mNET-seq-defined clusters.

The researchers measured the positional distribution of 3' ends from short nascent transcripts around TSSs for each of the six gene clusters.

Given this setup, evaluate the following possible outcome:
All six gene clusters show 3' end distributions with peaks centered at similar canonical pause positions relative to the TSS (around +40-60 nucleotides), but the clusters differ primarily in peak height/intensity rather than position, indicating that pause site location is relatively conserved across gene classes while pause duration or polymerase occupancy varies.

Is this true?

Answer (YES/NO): NO